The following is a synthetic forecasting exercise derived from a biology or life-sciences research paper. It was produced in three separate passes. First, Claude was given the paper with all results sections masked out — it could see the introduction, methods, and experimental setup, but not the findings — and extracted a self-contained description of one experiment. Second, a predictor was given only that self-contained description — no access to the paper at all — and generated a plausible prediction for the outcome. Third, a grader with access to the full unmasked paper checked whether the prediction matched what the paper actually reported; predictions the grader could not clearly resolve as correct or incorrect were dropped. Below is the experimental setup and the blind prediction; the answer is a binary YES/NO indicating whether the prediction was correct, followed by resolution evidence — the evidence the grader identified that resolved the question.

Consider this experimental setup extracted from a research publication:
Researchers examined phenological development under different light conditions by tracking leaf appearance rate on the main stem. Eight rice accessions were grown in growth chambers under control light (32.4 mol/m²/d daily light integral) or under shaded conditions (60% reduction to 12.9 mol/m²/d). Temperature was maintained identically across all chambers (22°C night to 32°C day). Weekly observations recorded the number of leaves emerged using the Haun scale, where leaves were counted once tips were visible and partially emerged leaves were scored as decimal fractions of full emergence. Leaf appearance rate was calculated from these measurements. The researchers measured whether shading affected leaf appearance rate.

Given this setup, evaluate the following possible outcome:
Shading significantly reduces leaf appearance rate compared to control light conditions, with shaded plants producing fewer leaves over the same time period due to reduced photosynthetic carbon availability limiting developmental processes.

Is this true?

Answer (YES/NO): NO